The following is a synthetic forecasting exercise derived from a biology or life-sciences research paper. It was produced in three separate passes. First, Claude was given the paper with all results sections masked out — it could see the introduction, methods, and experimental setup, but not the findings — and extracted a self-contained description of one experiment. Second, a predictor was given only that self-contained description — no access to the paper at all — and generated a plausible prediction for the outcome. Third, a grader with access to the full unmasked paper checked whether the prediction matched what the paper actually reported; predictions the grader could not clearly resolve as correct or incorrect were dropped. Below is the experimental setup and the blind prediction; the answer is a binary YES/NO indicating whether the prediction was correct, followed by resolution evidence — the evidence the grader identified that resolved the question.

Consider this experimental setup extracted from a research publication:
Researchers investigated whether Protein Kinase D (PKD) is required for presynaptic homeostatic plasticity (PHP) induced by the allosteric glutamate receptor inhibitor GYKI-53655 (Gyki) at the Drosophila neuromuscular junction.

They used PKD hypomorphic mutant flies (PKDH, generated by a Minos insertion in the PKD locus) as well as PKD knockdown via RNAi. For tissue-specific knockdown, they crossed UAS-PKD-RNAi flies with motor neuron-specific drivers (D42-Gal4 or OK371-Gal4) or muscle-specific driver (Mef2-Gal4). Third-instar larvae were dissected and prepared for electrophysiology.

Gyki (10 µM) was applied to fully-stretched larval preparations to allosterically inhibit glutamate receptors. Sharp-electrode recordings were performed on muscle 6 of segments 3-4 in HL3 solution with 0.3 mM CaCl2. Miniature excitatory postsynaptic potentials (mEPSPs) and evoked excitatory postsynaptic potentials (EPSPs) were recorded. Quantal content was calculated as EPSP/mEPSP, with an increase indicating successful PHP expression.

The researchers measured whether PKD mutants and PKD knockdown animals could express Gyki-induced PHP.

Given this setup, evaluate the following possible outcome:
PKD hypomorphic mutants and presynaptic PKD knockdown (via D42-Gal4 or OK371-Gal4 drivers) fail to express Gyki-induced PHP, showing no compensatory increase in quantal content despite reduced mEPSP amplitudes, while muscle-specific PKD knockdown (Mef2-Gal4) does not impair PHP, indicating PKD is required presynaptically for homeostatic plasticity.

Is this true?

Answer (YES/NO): YES